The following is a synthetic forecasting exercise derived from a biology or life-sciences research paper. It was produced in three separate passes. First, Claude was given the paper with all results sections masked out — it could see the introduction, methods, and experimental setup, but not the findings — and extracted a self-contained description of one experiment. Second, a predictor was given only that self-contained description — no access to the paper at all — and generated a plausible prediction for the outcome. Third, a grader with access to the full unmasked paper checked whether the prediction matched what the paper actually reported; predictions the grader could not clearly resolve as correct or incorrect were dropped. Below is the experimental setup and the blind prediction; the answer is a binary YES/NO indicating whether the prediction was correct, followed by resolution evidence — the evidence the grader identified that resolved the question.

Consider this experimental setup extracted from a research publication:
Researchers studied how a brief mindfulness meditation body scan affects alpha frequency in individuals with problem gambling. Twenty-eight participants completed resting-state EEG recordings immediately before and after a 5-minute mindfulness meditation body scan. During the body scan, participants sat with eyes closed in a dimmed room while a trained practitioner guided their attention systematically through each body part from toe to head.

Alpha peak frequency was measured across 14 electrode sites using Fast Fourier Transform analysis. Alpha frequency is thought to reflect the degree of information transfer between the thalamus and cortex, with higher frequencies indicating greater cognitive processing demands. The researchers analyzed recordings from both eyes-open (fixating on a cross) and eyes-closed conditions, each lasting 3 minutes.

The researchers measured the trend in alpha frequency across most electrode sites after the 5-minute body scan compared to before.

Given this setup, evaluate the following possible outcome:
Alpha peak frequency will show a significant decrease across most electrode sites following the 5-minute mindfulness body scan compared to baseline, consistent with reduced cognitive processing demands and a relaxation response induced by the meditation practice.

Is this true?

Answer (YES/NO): NO